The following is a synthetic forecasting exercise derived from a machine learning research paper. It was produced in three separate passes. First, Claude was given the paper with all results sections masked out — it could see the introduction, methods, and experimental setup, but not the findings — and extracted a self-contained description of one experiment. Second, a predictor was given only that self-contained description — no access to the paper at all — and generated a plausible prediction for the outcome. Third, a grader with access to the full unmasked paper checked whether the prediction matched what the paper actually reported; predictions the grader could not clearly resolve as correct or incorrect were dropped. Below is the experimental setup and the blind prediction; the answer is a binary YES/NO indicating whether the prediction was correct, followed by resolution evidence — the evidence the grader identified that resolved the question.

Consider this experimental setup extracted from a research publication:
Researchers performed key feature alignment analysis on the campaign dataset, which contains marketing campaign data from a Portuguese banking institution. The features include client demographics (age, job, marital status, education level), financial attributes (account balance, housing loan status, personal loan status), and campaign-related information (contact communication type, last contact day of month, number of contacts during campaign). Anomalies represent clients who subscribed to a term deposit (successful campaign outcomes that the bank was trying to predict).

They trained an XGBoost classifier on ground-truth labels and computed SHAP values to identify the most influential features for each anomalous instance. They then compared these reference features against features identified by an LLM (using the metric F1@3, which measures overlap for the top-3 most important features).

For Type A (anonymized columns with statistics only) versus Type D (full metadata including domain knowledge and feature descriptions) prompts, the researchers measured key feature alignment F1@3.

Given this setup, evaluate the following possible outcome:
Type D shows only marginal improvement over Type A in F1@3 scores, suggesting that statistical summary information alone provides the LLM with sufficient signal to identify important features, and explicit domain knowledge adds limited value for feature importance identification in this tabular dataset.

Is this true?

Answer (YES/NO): NO